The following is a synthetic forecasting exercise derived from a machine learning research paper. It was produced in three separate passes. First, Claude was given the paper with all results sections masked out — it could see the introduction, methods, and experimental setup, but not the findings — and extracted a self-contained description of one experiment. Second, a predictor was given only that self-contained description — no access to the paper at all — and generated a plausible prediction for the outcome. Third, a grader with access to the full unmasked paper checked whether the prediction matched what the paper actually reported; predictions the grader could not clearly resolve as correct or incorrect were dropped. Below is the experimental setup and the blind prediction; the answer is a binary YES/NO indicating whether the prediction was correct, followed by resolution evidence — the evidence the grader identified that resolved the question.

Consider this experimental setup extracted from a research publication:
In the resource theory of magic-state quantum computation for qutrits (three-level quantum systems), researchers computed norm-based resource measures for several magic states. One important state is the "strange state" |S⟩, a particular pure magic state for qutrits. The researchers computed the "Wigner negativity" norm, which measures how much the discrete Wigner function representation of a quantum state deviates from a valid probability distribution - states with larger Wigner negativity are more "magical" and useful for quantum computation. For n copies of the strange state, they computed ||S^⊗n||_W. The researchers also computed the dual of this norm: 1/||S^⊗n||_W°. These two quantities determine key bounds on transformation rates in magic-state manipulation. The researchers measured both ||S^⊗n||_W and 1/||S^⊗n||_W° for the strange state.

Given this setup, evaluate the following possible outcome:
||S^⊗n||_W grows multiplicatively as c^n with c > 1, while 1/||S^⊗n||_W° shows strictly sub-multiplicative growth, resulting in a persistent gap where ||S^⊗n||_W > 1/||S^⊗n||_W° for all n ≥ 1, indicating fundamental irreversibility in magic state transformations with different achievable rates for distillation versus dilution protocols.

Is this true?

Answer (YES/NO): NO